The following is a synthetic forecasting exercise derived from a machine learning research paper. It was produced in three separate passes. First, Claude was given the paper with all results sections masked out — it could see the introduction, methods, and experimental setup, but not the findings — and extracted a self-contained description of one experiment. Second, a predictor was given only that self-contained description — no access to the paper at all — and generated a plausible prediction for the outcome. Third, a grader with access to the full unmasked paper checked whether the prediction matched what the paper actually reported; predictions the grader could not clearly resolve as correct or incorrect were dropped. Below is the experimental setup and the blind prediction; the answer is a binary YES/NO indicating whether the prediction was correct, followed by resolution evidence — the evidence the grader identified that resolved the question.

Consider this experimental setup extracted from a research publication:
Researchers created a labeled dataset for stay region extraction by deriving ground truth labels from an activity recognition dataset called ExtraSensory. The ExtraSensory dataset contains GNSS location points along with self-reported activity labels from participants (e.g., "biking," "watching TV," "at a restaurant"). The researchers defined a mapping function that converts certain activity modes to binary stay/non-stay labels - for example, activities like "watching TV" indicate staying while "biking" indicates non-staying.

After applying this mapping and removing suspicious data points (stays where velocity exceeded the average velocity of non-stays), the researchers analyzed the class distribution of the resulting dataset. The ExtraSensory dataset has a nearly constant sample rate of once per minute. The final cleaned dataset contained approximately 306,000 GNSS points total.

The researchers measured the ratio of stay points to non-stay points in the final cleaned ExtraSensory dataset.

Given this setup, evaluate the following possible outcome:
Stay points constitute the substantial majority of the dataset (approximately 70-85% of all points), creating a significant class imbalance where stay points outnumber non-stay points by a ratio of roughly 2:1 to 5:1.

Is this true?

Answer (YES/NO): NO